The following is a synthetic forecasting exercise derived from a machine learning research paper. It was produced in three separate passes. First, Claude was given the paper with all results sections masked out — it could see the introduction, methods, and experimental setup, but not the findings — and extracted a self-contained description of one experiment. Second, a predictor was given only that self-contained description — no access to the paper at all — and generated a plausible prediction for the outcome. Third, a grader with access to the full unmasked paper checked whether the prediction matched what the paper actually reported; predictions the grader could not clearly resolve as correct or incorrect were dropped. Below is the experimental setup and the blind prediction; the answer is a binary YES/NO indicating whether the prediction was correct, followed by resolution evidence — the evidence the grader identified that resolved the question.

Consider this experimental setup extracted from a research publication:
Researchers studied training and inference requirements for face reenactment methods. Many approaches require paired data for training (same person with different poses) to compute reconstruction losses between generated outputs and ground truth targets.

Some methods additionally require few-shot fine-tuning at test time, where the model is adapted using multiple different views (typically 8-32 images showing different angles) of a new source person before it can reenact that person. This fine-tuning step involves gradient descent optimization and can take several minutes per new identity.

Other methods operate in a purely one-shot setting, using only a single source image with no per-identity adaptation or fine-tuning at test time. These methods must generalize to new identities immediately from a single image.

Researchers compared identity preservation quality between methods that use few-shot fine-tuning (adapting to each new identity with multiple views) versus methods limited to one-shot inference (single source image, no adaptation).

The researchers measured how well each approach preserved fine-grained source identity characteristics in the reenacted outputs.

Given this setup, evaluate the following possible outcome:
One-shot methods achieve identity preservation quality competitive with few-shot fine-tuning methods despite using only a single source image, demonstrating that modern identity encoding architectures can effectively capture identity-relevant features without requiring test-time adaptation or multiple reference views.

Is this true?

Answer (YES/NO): YES